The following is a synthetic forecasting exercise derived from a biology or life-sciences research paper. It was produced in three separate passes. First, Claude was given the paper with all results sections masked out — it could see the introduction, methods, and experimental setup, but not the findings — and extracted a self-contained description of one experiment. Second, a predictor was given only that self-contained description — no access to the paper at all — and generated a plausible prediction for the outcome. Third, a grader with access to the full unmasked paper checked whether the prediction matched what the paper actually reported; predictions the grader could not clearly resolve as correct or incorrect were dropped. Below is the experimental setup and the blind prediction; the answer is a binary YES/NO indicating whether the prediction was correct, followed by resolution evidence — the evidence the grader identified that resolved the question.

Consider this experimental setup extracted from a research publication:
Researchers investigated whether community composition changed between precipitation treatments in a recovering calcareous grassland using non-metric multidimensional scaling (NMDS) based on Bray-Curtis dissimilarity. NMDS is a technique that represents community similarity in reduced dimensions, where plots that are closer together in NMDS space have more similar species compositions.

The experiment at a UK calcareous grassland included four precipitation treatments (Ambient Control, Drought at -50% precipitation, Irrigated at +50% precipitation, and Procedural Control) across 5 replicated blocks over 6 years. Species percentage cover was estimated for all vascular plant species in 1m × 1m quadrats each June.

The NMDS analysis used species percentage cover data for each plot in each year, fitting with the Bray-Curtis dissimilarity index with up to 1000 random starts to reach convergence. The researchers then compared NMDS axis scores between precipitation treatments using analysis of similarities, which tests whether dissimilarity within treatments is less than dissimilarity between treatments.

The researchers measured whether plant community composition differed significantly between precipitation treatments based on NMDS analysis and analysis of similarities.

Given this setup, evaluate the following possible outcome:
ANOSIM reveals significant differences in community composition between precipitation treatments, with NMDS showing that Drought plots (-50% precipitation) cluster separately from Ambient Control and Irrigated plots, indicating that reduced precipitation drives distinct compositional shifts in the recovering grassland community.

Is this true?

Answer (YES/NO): NO